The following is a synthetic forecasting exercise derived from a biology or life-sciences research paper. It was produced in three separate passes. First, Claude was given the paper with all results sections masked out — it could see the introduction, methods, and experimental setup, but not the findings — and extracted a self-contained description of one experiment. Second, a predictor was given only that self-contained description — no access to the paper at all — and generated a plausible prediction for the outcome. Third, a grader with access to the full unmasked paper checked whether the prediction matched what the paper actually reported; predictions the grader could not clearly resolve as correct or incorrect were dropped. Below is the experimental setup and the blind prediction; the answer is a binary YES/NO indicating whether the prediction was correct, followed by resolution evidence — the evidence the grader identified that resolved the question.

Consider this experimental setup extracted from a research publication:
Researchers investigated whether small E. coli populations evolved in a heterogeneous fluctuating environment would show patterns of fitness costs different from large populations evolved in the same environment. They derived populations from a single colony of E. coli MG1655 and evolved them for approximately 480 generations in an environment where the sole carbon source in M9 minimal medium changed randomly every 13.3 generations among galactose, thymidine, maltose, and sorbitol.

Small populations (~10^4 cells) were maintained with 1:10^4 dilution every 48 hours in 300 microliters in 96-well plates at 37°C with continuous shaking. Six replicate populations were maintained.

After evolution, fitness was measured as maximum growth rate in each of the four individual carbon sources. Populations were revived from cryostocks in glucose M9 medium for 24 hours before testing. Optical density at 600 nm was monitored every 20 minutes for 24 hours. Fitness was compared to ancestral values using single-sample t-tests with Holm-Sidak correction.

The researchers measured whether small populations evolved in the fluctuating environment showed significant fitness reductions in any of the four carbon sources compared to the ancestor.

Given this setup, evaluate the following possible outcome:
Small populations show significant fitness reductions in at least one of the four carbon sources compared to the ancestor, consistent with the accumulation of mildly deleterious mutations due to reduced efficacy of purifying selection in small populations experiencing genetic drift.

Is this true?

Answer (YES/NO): NO